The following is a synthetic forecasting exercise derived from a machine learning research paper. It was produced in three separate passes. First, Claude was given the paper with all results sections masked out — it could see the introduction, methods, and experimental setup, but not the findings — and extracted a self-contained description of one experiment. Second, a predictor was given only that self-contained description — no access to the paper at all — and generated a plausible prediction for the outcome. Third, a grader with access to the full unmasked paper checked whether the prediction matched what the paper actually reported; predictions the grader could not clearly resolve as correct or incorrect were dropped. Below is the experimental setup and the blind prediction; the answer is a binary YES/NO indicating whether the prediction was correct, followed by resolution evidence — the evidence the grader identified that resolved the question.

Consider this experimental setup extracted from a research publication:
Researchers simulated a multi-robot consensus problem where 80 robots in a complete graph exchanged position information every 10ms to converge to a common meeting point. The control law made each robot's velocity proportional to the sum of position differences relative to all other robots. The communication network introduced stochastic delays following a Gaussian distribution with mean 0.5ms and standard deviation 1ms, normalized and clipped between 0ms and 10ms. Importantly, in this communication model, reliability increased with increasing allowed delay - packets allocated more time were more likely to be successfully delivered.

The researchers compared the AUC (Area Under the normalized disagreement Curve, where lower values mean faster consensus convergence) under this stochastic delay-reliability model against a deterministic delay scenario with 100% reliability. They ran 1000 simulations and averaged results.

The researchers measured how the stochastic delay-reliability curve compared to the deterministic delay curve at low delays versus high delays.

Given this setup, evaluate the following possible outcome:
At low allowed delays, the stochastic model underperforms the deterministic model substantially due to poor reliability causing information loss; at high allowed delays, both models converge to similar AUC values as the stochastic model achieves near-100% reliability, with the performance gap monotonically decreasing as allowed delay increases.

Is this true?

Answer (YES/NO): YES